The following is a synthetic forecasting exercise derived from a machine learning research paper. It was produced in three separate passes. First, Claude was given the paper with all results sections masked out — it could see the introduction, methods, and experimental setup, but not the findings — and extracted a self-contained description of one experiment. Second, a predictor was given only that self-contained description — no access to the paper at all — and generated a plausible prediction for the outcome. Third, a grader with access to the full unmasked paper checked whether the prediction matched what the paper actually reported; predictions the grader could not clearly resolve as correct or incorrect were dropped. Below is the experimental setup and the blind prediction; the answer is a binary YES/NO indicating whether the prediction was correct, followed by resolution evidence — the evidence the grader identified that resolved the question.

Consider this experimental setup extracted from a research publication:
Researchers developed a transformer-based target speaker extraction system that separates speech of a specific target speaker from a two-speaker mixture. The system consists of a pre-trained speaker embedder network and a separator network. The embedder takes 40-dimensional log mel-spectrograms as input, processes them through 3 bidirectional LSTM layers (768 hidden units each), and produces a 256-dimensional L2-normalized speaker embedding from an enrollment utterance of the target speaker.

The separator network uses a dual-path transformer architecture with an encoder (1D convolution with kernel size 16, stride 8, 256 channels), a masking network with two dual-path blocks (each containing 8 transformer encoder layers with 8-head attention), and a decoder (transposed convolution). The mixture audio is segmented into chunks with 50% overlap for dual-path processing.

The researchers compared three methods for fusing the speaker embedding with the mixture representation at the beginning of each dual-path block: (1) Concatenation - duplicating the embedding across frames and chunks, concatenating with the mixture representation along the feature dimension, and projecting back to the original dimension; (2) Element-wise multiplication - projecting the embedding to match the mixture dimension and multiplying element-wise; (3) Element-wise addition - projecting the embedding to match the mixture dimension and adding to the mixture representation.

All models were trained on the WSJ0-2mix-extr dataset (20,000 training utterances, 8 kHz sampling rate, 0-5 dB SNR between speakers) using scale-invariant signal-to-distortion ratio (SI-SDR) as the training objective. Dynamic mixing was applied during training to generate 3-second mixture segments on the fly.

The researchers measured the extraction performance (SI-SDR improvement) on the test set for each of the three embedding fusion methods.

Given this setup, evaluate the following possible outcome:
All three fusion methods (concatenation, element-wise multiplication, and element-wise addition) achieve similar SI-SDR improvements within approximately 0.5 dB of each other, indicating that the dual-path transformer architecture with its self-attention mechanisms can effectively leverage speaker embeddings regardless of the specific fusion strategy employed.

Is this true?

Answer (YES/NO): NO